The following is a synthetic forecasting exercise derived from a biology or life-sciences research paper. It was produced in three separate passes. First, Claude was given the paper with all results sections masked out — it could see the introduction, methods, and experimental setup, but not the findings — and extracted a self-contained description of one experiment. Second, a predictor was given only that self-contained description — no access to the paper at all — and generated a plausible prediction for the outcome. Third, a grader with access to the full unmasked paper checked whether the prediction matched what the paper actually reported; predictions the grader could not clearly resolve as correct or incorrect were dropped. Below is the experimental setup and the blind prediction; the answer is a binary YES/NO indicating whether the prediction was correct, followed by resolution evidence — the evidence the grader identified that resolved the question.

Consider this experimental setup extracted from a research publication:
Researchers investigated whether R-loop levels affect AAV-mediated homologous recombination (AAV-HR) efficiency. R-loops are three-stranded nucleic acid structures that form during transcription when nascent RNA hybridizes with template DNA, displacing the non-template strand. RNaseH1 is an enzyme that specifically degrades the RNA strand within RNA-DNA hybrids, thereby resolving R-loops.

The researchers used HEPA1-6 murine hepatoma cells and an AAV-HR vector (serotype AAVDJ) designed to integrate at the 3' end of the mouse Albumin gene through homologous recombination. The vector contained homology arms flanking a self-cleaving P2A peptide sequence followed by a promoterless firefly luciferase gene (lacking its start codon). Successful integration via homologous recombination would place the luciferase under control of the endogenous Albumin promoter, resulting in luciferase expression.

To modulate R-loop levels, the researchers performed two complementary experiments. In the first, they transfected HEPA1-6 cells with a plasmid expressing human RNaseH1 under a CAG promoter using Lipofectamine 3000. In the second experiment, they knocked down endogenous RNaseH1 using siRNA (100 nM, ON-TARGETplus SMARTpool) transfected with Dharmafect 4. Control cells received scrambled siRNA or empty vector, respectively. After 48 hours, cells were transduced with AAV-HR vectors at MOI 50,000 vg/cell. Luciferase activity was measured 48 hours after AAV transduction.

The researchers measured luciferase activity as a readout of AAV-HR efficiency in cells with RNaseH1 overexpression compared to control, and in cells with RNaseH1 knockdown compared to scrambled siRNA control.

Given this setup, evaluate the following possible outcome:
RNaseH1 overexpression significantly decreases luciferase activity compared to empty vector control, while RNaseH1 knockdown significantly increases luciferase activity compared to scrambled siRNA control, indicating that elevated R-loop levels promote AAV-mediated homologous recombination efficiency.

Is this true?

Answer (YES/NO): YES